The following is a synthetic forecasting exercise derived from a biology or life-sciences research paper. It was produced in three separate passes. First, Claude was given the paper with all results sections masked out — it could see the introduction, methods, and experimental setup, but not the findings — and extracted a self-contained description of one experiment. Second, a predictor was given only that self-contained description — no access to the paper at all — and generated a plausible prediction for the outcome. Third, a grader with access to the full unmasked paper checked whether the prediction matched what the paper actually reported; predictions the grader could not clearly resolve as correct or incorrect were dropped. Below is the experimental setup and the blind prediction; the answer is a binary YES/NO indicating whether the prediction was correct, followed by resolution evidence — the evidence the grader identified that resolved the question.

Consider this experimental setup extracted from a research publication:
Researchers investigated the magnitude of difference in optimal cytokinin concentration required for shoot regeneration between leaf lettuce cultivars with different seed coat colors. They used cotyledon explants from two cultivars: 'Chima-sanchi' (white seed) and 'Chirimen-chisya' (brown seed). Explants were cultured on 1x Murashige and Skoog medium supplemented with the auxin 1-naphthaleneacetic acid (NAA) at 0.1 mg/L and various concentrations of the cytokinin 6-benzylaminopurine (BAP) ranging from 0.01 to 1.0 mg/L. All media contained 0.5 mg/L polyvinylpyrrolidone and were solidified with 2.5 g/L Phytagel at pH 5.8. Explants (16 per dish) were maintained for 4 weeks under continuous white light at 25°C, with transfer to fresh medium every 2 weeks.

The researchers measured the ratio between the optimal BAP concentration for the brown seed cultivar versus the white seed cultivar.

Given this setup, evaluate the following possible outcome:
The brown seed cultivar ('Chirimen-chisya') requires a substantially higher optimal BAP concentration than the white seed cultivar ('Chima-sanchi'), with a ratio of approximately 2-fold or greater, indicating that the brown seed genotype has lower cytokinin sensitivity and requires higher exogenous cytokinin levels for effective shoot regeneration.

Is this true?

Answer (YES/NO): YES